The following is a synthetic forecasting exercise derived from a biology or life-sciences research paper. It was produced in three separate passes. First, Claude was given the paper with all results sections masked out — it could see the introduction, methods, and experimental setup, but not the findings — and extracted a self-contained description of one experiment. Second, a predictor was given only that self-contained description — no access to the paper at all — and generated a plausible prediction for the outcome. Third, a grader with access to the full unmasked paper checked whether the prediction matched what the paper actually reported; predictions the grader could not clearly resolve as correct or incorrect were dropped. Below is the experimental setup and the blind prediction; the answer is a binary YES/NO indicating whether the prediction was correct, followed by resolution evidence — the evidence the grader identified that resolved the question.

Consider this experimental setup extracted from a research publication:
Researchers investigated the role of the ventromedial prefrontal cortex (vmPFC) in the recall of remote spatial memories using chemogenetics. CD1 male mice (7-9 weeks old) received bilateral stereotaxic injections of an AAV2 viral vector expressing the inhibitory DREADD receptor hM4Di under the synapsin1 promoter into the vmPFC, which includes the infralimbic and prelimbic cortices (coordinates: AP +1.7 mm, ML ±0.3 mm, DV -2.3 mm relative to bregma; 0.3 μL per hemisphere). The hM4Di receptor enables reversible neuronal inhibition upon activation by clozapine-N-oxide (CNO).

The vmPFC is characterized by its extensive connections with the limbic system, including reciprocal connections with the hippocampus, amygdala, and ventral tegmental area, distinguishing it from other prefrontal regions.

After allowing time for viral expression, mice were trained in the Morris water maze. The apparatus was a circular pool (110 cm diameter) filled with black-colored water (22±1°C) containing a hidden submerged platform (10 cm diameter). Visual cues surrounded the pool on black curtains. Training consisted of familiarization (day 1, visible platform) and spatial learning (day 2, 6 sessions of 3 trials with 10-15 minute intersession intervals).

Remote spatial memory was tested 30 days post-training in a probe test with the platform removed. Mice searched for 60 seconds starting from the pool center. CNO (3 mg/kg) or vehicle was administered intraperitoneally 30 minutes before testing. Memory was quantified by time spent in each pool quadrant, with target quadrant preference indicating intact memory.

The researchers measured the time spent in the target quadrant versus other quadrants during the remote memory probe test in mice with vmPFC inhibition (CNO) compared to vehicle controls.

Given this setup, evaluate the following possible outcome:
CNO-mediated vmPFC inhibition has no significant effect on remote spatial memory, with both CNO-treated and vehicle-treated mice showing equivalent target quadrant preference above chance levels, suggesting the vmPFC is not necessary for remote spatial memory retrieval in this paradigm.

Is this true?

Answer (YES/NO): YES